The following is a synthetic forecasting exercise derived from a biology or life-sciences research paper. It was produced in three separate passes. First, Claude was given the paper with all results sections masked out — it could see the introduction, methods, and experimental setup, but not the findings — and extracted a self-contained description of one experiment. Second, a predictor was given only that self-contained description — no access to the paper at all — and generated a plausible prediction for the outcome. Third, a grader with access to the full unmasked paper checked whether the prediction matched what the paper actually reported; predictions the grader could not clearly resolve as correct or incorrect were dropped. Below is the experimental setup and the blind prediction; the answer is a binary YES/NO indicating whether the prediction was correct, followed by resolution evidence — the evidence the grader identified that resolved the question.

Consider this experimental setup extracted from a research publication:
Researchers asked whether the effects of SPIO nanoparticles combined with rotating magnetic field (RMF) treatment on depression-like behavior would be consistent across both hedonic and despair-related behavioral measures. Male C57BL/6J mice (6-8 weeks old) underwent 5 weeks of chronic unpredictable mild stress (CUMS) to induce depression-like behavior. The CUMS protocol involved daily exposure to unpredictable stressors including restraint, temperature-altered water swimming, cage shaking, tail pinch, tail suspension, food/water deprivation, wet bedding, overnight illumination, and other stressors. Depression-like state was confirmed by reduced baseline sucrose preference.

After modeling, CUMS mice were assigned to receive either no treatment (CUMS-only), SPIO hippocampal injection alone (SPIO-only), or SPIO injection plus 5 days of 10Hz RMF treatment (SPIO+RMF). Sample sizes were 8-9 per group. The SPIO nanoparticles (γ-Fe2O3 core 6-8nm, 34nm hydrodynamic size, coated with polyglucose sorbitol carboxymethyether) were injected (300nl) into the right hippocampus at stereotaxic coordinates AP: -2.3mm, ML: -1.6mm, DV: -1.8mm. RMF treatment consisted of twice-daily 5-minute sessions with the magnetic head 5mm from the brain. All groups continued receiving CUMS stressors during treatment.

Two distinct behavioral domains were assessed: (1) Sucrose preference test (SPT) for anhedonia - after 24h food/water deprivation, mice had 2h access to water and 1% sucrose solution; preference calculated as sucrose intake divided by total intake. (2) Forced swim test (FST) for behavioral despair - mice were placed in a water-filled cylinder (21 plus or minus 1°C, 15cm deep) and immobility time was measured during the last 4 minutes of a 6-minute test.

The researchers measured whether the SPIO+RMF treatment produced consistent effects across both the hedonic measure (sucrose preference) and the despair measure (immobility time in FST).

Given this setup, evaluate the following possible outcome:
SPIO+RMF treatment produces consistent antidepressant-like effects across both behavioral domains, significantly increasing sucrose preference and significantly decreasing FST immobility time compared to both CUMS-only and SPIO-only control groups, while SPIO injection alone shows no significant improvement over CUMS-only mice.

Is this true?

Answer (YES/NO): YES